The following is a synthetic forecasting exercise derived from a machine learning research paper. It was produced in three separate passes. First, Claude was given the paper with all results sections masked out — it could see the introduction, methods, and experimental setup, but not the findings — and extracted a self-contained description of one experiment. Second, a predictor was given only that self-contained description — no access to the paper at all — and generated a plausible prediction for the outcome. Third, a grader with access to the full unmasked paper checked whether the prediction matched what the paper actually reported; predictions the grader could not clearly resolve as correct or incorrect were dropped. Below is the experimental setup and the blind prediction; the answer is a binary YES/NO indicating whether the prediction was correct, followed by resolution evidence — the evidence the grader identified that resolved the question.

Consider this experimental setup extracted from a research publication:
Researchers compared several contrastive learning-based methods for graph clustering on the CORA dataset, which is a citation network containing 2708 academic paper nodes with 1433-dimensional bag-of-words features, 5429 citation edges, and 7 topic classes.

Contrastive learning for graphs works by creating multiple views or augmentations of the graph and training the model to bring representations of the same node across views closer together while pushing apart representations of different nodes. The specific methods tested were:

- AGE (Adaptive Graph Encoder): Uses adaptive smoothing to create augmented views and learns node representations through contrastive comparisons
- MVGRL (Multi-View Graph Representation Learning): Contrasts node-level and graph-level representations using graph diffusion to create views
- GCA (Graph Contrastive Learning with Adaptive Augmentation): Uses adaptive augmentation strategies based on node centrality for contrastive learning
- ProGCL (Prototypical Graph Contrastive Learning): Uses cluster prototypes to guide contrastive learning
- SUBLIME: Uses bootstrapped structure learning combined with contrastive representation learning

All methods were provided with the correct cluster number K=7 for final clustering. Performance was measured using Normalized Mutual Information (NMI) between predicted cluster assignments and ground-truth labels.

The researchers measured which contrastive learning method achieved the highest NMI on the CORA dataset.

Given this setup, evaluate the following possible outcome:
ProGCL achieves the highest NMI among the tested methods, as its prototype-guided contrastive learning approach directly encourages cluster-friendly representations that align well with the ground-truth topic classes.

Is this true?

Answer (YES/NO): NO